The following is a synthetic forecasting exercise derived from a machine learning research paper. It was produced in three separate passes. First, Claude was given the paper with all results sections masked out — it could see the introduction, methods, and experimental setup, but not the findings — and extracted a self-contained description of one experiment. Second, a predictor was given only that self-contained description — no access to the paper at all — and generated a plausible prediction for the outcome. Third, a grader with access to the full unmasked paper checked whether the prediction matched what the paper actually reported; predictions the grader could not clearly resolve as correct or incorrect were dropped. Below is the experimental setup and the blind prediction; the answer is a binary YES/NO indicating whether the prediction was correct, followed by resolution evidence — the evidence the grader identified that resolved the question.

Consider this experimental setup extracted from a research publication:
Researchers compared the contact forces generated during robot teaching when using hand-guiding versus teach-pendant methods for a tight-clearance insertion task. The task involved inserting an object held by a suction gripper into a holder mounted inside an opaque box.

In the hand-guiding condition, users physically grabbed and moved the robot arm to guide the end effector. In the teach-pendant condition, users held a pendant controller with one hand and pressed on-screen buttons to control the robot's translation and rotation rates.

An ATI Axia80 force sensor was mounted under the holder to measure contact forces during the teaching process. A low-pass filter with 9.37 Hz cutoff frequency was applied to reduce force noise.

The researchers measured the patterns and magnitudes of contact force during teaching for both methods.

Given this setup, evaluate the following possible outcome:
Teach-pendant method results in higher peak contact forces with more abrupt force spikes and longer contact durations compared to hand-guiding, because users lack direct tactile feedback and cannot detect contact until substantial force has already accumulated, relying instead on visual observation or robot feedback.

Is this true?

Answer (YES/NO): NO